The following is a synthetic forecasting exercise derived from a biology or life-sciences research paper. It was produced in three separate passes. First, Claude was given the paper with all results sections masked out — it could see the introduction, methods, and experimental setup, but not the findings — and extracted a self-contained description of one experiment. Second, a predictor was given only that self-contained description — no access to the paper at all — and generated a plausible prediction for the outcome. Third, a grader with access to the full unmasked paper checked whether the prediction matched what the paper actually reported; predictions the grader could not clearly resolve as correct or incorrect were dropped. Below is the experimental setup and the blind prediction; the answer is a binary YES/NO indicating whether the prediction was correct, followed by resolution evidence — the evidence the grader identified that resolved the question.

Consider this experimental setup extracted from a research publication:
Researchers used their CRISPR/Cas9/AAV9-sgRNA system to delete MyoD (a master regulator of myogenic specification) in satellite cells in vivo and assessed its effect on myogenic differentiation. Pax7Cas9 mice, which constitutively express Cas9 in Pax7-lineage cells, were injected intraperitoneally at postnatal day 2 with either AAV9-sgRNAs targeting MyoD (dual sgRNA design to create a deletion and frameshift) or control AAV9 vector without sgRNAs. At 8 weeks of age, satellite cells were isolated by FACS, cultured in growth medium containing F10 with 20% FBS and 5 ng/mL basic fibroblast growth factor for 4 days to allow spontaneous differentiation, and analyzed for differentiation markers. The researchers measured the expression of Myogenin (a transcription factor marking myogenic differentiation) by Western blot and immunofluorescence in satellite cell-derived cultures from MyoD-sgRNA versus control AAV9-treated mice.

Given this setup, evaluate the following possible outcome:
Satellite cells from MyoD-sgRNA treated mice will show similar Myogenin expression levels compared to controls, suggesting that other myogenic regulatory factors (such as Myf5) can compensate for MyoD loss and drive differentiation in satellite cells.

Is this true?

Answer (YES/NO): NO